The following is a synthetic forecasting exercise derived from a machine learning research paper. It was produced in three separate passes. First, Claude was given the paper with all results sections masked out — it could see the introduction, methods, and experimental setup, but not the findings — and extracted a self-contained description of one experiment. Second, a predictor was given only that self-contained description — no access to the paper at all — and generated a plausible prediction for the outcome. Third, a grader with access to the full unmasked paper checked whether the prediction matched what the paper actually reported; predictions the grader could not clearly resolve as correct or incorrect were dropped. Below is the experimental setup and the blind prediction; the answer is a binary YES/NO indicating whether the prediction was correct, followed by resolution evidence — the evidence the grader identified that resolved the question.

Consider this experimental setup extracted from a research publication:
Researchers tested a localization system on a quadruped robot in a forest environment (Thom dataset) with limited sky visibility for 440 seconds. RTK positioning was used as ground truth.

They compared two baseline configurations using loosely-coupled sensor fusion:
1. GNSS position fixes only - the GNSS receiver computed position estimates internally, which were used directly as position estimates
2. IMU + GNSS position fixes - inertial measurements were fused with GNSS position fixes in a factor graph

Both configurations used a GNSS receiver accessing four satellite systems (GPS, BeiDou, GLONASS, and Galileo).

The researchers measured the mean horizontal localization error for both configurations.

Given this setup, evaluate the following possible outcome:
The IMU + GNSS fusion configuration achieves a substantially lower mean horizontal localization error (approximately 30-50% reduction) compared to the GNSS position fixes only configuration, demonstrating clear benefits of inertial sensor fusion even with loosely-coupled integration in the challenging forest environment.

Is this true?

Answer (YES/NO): NO